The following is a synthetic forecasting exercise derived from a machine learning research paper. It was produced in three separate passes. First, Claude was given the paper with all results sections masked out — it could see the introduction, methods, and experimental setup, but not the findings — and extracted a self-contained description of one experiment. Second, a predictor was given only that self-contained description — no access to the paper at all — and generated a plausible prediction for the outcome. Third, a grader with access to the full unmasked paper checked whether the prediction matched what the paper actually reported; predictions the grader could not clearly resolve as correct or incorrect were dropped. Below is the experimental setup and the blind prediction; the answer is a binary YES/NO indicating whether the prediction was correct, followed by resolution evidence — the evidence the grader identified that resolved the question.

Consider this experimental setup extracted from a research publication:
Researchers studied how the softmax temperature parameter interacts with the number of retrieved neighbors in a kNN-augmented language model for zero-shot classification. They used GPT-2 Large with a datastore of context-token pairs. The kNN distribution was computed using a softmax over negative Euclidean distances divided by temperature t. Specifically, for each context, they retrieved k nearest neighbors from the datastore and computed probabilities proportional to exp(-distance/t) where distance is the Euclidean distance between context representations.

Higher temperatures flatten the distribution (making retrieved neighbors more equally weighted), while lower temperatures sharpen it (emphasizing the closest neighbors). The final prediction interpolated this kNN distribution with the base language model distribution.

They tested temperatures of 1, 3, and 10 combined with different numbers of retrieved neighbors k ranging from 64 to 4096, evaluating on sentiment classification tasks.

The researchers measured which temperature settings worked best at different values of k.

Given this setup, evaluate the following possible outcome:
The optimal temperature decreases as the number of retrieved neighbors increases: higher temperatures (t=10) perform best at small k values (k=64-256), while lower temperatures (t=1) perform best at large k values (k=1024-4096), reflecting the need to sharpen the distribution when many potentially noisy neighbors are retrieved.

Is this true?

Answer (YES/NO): NO